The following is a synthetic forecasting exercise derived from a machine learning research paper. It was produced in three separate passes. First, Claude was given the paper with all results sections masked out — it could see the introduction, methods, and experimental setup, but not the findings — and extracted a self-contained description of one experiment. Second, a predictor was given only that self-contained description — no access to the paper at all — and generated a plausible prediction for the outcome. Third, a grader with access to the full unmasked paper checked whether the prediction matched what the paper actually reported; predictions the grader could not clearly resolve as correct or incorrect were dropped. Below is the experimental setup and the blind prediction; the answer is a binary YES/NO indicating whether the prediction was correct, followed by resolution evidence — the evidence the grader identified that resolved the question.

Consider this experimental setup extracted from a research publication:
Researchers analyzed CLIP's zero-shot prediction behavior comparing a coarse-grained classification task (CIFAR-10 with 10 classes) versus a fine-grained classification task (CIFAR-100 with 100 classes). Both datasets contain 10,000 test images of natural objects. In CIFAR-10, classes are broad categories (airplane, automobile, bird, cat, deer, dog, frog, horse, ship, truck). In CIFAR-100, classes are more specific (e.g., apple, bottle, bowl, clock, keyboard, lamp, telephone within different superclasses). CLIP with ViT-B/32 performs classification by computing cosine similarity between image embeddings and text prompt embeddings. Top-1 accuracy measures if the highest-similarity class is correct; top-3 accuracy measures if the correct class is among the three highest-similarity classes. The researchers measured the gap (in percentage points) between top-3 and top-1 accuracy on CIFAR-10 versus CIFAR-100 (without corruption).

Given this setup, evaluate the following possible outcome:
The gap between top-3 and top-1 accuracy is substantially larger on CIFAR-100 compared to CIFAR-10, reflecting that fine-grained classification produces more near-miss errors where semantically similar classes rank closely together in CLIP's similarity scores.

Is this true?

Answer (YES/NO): YES